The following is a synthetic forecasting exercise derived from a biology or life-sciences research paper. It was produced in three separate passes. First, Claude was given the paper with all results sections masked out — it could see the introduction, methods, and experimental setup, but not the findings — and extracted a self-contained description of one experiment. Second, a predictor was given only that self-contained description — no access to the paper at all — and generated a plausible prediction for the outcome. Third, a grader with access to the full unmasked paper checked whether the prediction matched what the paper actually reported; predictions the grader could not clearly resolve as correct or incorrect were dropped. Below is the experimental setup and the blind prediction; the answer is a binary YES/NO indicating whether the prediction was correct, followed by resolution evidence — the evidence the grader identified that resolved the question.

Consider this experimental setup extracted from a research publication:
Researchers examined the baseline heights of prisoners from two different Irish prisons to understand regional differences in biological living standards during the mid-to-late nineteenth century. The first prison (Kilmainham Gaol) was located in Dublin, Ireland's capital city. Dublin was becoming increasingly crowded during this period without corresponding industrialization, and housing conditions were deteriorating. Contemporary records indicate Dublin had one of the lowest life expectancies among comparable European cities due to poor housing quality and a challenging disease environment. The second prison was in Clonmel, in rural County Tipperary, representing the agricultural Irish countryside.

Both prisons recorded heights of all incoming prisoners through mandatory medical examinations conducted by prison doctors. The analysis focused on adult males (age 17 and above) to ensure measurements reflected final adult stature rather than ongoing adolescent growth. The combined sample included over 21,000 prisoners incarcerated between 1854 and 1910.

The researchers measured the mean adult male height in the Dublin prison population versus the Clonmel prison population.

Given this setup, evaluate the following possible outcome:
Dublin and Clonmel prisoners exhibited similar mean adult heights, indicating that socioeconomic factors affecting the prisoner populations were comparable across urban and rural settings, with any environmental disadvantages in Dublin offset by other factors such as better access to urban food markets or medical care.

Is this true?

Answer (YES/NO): NO